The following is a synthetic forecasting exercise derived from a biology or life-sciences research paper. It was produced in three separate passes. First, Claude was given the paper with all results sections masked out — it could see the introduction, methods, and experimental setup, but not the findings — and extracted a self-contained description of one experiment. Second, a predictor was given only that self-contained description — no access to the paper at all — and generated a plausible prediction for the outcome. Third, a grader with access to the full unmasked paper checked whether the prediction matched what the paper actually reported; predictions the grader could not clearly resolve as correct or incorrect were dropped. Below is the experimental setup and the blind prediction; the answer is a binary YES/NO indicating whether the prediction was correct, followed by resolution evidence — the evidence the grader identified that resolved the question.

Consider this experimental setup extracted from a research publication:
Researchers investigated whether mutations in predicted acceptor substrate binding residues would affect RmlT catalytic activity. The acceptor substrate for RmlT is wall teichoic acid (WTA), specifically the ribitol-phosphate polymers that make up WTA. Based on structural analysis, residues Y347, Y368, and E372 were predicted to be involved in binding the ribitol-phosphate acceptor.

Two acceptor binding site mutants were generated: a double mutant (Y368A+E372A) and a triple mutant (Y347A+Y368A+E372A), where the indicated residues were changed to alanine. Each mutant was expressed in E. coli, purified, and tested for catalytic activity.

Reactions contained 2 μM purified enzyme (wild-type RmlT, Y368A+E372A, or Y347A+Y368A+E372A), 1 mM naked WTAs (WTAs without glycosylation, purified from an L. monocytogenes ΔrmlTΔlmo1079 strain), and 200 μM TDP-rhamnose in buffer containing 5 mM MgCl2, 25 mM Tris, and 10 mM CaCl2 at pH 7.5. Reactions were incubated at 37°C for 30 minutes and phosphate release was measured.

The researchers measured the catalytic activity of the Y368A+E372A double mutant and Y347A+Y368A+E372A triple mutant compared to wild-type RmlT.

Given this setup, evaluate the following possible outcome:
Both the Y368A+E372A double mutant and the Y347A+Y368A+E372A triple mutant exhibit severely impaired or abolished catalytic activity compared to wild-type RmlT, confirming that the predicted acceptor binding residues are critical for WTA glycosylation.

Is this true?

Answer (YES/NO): NO